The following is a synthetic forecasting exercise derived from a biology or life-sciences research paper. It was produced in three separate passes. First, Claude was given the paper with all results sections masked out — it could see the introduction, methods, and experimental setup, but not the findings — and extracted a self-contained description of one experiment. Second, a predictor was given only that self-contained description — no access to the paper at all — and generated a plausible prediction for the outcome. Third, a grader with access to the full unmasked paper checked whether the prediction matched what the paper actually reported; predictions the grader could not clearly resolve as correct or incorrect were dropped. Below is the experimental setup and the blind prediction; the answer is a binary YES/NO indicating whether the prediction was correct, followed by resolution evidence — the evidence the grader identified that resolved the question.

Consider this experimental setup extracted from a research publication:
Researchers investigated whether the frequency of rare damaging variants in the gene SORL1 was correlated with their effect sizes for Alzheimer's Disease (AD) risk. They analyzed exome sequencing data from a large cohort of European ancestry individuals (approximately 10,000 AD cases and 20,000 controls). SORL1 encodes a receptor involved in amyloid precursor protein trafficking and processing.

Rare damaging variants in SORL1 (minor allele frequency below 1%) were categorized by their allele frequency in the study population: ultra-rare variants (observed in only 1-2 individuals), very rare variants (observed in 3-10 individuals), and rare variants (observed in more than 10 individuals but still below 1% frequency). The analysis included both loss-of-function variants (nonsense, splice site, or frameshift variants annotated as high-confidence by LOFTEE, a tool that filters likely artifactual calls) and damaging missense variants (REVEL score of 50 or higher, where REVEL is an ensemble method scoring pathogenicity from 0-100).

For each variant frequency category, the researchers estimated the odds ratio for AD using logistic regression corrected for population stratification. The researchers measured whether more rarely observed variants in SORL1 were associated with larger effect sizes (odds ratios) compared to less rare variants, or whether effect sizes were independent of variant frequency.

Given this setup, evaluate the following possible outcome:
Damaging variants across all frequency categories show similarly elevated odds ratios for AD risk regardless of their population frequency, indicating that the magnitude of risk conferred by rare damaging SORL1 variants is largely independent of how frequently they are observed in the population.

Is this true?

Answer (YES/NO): NO